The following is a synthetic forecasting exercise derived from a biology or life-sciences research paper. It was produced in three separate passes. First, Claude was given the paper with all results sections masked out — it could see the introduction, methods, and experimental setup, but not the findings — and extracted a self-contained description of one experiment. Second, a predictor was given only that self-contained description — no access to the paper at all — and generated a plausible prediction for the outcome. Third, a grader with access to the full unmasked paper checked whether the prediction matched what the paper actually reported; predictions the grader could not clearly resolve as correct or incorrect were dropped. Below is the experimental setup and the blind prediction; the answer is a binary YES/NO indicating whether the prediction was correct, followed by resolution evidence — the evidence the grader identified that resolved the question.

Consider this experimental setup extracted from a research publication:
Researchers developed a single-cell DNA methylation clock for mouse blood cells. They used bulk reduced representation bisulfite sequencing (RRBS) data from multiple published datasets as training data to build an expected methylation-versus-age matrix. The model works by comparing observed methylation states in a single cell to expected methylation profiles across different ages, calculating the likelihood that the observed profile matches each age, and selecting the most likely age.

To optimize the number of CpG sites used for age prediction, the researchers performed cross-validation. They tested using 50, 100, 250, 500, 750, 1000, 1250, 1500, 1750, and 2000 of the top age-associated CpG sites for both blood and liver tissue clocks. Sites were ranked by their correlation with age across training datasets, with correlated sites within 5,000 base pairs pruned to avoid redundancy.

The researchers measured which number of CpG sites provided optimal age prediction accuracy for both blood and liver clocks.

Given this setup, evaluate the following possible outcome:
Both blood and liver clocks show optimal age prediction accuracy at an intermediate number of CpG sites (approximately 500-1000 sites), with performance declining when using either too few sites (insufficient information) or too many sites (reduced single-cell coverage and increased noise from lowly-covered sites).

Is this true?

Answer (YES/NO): YES